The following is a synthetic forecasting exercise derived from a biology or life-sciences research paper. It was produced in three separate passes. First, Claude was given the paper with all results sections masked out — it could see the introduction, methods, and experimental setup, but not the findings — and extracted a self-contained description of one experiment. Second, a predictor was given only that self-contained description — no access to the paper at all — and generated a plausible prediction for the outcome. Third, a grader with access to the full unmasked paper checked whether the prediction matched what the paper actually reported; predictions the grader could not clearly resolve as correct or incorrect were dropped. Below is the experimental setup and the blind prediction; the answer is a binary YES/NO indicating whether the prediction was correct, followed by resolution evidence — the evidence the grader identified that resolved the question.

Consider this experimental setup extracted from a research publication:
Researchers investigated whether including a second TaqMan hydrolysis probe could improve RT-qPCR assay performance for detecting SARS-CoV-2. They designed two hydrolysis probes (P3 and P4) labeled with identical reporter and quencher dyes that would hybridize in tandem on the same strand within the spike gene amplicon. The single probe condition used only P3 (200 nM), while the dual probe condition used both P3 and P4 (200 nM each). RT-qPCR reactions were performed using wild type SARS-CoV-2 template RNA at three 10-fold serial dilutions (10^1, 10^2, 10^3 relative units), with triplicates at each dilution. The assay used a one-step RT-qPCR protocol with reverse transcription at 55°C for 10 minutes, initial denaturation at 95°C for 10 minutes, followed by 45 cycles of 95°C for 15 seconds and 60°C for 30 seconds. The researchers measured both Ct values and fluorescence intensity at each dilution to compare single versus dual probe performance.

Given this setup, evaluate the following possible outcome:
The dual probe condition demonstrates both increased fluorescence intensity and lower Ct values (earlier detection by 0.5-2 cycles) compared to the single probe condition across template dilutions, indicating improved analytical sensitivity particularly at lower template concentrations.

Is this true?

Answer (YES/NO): NO